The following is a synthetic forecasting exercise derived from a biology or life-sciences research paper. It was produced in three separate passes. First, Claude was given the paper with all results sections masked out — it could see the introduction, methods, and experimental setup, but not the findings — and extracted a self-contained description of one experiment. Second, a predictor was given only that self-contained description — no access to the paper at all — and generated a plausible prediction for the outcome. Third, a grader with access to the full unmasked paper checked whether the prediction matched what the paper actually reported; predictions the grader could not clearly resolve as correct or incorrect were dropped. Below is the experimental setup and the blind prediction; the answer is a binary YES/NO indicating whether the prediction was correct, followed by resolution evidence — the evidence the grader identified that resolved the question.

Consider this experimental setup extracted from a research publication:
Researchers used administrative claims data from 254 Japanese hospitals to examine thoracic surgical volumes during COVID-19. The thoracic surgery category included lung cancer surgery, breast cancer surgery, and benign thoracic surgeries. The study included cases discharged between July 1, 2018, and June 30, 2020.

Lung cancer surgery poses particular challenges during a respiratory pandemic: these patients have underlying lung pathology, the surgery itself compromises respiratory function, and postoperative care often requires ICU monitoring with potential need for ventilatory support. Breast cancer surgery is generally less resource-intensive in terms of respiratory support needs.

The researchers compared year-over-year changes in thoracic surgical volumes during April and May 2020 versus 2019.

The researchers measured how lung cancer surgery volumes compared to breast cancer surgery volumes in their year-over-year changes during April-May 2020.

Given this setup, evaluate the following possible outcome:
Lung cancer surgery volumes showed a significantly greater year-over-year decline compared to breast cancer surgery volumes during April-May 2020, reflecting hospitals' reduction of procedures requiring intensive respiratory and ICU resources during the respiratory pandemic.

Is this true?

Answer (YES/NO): NO